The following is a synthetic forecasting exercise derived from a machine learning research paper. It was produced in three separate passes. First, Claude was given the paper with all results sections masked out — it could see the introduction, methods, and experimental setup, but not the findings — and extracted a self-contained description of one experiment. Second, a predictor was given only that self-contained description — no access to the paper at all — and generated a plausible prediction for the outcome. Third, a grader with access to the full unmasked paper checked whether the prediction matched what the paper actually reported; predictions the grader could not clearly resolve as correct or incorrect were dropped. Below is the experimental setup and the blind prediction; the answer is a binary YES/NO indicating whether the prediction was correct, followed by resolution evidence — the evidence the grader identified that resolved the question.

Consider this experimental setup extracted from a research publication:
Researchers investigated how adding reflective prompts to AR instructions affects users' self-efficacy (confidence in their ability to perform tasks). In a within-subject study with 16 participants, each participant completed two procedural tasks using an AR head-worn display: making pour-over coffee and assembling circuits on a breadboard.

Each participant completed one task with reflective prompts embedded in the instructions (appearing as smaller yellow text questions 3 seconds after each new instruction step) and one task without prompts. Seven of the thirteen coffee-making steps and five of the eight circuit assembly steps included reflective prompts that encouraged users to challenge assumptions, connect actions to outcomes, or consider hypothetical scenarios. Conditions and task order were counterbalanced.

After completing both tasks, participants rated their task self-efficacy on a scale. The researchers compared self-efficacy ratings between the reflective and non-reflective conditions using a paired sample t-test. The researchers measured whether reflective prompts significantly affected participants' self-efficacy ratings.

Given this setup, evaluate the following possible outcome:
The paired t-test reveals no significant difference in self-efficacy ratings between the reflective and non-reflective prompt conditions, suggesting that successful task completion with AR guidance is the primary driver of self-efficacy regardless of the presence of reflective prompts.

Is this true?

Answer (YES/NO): NO